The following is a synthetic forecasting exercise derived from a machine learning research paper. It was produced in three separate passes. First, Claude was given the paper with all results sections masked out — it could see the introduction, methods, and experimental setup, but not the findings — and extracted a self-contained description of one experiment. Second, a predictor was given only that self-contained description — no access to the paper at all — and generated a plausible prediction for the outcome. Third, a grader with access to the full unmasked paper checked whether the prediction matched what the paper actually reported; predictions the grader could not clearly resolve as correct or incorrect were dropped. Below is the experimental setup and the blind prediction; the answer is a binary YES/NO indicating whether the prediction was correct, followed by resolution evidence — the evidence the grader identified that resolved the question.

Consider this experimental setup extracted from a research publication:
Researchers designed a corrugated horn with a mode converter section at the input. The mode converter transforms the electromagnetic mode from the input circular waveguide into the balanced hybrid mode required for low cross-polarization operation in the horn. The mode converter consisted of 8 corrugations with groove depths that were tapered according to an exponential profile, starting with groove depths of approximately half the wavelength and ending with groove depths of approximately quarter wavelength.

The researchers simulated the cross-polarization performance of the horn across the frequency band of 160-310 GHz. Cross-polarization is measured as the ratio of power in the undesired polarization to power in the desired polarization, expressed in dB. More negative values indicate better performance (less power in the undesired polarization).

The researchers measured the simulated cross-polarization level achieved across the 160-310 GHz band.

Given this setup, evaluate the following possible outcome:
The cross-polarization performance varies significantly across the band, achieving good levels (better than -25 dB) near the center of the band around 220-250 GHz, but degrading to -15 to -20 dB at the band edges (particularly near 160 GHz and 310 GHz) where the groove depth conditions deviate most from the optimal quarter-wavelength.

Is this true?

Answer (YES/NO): NO